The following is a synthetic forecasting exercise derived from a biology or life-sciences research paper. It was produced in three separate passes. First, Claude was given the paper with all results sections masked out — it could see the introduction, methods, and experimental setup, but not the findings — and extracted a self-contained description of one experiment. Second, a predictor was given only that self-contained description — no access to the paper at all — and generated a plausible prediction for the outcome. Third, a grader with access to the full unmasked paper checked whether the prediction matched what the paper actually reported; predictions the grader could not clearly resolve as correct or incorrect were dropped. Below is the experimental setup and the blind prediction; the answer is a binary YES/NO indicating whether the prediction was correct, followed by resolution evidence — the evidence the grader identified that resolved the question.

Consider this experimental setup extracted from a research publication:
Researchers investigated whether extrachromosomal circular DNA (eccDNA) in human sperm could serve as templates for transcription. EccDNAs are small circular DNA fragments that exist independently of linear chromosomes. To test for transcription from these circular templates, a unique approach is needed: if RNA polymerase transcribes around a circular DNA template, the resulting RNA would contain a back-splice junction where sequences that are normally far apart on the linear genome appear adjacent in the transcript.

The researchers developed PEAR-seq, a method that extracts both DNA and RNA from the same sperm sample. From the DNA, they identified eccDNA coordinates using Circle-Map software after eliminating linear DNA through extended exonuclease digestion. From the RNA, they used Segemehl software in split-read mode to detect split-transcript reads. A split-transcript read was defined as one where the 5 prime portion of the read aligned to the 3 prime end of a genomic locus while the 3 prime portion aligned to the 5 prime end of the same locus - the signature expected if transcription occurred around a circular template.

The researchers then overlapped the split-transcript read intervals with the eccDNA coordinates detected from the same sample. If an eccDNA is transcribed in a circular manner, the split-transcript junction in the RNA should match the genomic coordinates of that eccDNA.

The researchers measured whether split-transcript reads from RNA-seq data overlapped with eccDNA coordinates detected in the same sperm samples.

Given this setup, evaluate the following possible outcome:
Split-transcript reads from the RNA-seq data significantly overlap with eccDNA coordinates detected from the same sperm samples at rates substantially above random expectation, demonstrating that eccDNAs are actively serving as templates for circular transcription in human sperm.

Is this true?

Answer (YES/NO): NO